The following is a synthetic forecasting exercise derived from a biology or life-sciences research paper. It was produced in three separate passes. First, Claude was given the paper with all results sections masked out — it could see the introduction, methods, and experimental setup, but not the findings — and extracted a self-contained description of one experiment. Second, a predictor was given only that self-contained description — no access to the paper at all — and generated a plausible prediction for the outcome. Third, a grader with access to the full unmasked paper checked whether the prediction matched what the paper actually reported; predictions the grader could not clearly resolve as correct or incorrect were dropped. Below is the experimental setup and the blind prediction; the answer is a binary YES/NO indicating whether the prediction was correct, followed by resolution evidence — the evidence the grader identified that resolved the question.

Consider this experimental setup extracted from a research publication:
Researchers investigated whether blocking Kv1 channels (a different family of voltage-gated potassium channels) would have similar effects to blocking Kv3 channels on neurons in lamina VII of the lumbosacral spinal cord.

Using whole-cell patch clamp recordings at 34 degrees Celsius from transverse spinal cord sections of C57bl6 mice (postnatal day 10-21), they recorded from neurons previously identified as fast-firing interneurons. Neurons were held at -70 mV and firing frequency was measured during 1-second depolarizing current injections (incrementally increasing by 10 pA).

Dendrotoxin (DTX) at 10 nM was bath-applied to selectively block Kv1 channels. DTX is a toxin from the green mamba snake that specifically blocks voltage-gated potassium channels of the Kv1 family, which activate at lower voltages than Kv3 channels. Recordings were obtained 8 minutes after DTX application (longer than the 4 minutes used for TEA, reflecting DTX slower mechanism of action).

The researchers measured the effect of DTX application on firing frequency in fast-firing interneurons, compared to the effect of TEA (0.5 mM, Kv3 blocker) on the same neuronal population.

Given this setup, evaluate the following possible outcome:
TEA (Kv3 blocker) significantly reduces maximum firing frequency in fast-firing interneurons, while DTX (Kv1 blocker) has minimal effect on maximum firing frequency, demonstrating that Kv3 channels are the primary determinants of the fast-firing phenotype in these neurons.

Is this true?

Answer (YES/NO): YES